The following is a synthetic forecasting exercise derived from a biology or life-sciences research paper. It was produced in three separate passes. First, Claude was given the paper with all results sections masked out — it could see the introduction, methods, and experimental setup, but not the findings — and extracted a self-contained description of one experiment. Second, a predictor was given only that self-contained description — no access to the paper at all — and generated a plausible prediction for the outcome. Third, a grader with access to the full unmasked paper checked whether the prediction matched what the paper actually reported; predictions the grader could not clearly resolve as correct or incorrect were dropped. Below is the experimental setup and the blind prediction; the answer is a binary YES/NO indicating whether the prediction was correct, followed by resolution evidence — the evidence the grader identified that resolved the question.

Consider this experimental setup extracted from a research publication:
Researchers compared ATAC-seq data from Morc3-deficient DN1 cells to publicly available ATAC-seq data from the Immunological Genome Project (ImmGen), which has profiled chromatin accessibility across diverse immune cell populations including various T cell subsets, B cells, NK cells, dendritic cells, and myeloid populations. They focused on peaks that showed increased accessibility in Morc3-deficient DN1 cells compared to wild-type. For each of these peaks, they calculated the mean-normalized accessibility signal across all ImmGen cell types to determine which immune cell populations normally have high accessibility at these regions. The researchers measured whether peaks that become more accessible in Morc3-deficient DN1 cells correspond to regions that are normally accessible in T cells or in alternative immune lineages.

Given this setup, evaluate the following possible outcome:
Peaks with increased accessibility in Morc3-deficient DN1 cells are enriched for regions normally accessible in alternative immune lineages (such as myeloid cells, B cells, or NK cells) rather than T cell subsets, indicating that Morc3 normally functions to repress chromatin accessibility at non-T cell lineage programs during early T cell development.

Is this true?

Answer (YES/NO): YES